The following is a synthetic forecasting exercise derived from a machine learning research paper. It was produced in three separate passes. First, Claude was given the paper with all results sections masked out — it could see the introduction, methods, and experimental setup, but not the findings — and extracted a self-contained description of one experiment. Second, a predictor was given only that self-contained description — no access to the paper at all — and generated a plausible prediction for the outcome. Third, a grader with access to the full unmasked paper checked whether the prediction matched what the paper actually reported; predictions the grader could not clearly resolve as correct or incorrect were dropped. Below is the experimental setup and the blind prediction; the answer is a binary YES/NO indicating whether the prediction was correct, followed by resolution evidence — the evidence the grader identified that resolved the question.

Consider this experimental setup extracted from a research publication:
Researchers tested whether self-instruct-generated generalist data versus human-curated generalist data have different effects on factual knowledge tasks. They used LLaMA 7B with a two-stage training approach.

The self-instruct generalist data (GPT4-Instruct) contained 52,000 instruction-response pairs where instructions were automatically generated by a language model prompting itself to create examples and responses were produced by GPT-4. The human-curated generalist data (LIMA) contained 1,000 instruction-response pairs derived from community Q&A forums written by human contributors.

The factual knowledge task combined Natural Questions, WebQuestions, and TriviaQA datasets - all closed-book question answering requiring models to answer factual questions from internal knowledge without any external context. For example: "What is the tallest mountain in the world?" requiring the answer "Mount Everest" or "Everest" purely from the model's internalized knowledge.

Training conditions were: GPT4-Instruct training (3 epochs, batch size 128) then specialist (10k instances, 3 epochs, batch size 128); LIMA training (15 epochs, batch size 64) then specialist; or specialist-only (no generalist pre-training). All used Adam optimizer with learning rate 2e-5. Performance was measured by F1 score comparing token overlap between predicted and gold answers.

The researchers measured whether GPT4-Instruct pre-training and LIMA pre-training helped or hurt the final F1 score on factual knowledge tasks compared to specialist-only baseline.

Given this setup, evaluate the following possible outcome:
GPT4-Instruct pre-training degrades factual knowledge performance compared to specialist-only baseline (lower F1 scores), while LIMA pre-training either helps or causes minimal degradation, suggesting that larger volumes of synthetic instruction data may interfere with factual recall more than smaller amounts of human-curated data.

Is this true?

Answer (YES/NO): YES